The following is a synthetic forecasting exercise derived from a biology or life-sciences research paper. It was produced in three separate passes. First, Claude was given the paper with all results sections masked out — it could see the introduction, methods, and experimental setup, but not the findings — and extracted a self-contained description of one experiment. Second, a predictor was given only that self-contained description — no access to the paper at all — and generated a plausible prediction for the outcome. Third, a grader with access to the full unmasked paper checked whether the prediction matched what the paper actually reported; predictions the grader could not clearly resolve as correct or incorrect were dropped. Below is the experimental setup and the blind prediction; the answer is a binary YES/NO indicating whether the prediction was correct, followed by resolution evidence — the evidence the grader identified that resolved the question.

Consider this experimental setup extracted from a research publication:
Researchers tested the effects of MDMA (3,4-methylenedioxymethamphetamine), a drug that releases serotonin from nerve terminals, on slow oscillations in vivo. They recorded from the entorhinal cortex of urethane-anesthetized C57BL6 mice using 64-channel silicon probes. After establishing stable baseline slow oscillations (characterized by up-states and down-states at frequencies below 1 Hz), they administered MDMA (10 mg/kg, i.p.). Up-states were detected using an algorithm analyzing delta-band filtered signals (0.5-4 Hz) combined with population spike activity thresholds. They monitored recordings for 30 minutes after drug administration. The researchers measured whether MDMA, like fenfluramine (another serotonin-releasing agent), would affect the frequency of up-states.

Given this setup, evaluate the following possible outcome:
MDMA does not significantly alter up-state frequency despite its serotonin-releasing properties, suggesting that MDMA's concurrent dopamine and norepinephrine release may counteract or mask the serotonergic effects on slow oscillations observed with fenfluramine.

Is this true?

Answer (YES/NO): NO